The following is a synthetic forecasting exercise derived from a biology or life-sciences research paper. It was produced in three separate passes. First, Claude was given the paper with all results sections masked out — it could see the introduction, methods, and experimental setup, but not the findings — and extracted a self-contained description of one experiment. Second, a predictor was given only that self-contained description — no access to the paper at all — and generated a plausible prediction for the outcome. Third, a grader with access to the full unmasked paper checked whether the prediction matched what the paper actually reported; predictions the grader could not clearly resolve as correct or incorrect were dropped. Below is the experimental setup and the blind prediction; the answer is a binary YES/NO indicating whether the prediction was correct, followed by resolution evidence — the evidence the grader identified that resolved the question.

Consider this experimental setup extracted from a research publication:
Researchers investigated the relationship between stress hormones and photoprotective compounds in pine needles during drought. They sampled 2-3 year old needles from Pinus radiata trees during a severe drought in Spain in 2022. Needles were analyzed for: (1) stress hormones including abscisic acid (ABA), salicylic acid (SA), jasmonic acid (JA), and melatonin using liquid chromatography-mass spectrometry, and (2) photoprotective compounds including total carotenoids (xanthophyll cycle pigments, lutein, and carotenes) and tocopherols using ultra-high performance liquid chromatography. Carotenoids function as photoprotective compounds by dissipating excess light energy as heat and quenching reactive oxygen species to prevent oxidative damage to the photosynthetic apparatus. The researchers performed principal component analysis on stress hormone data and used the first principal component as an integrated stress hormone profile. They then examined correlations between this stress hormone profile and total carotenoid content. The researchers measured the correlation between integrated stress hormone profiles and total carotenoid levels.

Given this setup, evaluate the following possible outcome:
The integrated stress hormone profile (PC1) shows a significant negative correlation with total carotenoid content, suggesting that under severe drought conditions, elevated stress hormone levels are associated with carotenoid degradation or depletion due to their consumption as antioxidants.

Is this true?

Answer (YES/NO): NO